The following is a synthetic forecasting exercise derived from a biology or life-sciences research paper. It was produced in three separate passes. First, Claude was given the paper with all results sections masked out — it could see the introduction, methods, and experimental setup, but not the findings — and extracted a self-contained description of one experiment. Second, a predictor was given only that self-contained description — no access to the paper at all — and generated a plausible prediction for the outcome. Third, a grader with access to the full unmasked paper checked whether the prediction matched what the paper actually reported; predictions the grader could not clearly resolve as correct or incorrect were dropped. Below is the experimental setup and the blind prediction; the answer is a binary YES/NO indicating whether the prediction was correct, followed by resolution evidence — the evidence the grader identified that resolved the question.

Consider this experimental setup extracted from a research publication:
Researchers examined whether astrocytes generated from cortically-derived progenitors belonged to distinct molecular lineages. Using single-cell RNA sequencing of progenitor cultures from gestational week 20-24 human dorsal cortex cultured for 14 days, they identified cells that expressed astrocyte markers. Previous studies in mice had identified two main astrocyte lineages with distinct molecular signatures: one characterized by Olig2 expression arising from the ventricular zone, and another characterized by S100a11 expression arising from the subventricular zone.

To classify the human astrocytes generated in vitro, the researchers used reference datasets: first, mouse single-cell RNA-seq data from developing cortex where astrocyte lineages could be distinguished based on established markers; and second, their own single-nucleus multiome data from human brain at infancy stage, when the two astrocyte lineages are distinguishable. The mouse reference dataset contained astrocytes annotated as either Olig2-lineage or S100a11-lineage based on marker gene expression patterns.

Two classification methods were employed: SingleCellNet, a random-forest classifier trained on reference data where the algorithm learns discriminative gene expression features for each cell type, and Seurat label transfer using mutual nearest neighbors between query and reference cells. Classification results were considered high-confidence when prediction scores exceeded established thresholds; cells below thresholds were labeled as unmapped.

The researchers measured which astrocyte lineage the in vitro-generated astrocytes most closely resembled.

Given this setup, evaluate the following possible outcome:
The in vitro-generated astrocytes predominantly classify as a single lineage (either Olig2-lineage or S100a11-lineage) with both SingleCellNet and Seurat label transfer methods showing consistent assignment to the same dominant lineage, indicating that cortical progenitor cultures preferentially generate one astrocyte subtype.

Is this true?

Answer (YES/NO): NO